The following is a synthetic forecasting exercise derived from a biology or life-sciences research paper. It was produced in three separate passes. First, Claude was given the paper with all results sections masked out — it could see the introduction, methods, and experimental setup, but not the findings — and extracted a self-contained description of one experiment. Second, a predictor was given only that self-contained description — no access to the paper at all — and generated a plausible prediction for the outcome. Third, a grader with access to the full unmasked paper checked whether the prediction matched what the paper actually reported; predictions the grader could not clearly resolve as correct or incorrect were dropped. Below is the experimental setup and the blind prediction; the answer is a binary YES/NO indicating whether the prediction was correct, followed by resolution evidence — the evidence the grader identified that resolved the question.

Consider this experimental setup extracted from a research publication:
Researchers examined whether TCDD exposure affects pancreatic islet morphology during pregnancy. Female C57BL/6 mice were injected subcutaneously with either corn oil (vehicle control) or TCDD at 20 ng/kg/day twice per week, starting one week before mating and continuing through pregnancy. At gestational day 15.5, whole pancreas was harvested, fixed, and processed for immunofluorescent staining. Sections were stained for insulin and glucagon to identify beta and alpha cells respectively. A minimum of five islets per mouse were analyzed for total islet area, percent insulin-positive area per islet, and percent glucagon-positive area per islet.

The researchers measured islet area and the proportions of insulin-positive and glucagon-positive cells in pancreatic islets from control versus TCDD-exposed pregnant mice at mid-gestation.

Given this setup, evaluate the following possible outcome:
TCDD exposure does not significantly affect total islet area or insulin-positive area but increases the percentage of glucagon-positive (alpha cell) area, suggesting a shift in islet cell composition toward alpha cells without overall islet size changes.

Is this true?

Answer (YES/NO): NO